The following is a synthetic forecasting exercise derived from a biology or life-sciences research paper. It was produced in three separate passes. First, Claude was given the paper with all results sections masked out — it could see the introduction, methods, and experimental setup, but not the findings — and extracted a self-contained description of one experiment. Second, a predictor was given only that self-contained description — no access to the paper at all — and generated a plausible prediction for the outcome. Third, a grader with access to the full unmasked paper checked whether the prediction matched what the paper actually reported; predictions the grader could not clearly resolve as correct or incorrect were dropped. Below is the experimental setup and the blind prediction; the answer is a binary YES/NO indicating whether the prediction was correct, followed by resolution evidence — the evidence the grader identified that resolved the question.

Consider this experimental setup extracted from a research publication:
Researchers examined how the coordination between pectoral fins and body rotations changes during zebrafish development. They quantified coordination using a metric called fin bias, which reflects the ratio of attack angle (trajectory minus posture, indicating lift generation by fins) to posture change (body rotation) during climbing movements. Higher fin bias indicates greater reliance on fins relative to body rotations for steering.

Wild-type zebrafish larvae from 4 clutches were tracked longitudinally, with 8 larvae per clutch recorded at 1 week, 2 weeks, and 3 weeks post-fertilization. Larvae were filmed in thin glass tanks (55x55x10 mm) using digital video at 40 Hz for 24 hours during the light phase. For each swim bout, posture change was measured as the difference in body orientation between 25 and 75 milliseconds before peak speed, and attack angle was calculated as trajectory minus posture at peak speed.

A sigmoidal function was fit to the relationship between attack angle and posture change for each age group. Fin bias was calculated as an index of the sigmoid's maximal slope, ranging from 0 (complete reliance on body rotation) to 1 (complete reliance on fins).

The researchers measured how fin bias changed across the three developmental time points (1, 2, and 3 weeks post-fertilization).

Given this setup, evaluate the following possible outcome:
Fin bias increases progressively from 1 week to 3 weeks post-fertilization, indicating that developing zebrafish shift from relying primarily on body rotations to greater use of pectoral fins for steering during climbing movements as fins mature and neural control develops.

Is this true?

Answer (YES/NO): NO